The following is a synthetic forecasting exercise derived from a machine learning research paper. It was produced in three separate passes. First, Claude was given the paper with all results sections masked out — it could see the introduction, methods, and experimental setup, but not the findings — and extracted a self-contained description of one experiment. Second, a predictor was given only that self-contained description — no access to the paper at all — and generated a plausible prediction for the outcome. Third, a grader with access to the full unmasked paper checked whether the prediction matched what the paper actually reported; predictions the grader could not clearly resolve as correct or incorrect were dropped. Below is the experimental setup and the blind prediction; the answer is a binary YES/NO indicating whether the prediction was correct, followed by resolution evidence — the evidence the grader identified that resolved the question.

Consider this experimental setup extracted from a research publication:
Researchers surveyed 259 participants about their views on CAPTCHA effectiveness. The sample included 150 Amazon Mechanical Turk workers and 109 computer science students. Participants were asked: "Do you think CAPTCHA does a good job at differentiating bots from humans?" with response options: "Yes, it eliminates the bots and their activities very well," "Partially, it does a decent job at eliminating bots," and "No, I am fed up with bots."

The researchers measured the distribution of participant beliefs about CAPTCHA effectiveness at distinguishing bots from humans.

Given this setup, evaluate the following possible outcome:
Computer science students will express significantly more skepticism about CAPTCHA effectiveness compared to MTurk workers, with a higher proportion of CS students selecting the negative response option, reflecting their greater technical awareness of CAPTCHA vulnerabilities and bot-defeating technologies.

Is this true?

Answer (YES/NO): YES